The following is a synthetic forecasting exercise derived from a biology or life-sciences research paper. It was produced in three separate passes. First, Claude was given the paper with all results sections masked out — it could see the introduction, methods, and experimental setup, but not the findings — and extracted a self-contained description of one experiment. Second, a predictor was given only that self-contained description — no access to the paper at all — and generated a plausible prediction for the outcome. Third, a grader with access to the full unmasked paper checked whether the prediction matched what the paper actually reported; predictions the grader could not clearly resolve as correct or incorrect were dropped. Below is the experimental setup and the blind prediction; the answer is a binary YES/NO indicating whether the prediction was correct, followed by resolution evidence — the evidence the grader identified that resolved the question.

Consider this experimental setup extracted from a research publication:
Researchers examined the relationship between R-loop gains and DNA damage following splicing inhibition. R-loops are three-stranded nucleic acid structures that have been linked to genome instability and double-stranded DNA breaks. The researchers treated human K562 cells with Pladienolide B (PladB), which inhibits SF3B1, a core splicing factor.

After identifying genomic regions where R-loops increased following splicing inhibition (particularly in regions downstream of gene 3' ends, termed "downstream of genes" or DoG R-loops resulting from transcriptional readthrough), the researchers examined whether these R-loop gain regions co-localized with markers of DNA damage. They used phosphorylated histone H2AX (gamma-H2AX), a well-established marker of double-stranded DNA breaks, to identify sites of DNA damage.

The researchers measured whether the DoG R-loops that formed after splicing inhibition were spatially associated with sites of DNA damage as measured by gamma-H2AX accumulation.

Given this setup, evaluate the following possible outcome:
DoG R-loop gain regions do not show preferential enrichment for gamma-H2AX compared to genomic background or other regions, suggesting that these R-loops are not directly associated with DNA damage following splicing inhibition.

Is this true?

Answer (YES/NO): YES